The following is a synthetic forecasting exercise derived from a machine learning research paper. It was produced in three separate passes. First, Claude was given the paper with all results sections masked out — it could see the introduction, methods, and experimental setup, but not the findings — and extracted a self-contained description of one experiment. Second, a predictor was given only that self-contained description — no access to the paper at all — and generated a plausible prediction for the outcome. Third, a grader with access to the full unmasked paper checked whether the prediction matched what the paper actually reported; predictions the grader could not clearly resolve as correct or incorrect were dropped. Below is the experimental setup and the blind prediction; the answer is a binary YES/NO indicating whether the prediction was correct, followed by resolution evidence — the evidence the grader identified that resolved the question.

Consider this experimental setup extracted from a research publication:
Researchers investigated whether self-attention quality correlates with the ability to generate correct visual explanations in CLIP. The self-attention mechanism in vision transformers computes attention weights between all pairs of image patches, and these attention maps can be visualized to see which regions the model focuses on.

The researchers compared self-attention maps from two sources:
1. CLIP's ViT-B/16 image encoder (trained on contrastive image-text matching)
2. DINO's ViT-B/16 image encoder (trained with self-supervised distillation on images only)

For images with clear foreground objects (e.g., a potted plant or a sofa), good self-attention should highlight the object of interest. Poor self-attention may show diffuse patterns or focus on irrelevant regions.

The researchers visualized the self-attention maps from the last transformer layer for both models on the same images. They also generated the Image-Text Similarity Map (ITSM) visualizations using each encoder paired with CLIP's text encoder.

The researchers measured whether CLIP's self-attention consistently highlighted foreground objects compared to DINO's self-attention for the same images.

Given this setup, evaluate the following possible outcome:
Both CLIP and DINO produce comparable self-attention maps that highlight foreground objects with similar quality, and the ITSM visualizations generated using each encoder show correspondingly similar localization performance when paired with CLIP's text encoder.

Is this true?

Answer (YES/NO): NO